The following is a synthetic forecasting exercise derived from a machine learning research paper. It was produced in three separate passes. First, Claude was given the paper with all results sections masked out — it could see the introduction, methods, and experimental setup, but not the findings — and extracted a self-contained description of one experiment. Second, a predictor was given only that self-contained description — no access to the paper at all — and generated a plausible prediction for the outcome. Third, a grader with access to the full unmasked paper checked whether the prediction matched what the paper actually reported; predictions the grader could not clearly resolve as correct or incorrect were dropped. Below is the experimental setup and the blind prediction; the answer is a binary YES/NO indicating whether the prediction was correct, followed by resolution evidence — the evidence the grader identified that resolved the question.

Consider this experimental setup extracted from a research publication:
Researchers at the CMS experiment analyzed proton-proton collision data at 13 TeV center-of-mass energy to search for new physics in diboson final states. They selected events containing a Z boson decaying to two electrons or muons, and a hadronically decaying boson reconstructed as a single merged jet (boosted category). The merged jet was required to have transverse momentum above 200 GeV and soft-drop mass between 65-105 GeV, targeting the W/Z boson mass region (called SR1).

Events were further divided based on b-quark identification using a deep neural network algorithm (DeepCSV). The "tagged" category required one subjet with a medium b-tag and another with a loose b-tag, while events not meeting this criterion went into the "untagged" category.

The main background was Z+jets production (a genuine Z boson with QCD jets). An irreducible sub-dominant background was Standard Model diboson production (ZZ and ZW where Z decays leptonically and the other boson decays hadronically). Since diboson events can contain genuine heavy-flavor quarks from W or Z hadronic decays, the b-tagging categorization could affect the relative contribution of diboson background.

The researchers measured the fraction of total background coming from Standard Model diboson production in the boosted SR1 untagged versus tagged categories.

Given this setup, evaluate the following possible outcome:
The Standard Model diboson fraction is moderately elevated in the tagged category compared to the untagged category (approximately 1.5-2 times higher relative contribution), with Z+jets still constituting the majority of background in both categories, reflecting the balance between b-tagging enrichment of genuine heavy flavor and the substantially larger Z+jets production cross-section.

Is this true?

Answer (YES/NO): NO